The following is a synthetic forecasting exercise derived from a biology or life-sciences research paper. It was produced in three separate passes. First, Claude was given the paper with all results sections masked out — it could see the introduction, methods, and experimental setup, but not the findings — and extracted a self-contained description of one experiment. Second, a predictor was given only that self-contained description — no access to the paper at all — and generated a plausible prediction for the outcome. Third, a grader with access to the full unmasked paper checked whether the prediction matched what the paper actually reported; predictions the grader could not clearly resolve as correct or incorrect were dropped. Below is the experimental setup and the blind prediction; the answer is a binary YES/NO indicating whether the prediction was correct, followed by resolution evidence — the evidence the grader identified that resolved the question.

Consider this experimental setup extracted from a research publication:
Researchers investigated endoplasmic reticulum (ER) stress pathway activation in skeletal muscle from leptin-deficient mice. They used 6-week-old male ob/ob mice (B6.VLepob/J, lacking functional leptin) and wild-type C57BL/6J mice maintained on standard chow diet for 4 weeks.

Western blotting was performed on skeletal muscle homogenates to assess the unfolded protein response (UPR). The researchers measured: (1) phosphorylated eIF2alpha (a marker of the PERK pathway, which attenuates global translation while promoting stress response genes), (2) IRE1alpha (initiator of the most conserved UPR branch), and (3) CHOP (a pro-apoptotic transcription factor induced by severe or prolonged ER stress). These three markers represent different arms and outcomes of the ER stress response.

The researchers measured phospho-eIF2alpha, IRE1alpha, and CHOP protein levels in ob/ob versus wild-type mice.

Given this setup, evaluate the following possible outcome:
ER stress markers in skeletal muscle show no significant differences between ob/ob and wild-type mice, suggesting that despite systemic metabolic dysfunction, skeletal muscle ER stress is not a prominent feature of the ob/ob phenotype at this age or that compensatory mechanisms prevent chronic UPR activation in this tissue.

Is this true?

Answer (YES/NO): NO